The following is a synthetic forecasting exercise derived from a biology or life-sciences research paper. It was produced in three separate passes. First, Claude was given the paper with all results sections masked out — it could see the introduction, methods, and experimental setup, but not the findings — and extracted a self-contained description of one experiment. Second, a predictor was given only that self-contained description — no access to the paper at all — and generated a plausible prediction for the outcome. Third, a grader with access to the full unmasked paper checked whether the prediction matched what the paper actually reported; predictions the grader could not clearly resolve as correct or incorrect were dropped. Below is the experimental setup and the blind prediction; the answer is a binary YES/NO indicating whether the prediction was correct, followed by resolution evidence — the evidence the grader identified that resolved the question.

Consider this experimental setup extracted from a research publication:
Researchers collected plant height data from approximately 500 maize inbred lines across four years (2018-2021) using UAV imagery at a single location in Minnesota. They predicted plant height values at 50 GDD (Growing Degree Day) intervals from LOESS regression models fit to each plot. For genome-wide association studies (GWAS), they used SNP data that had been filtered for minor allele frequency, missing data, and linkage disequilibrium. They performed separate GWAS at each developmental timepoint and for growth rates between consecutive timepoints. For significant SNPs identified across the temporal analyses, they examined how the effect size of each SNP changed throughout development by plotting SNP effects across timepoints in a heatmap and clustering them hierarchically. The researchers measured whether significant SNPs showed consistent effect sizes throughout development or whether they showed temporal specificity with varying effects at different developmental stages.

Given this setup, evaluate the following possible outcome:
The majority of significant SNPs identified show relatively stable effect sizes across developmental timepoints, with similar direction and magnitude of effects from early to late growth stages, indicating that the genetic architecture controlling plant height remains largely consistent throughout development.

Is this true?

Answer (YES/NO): NO